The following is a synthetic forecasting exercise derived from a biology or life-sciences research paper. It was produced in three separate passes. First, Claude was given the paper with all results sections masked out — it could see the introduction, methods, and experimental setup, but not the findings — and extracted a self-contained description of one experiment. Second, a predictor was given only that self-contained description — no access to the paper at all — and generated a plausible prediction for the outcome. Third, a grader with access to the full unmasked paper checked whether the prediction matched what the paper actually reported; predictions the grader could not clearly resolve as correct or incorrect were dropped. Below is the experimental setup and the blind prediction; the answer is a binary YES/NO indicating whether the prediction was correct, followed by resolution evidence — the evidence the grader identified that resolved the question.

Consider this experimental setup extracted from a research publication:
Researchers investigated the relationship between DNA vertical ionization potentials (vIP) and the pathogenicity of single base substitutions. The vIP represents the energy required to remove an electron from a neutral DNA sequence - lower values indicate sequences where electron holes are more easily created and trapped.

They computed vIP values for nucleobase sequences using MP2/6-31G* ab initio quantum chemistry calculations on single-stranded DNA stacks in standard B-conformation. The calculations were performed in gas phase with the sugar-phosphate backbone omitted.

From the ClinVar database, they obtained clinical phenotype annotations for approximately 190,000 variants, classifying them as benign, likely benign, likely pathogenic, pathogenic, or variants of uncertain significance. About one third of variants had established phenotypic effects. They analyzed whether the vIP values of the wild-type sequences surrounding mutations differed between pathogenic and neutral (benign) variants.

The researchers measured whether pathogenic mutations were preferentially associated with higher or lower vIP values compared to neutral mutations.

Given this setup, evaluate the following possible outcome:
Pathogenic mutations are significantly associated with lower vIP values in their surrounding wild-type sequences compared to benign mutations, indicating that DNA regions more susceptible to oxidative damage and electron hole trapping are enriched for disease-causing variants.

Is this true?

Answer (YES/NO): YES